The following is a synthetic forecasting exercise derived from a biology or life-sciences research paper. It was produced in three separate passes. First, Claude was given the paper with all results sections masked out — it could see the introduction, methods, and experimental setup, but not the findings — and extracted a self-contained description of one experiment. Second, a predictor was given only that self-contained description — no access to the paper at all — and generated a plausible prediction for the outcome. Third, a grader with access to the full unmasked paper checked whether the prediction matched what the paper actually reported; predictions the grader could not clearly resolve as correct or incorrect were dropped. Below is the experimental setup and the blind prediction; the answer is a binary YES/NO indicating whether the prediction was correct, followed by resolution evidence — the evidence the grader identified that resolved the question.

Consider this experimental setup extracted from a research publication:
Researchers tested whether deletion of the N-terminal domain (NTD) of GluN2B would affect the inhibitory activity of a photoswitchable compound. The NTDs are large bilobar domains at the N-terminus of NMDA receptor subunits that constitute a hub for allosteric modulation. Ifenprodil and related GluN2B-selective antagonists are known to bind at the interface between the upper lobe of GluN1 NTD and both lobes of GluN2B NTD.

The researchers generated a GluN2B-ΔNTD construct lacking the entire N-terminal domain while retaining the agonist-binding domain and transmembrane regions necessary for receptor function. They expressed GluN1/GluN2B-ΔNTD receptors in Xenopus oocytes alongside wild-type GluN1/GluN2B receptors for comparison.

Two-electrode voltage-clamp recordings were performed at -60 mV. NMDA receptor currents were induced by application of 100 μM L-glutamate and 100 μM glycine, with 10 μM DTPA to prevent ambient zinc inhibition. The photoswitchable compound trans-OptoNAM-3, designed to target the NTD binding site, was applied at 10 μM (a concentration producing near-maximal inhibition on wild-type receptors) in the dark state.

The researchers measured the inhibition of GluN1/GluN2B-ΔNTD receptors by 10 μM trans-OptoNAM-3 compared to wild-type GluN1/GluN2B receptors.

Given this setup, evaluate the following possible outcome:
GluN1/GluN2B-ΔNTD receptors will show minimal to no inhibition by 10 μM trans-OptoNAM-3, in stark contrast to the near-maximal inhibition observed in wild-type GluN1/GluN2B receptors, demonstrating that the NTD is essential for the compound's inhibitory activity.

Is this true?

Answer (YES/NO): NO